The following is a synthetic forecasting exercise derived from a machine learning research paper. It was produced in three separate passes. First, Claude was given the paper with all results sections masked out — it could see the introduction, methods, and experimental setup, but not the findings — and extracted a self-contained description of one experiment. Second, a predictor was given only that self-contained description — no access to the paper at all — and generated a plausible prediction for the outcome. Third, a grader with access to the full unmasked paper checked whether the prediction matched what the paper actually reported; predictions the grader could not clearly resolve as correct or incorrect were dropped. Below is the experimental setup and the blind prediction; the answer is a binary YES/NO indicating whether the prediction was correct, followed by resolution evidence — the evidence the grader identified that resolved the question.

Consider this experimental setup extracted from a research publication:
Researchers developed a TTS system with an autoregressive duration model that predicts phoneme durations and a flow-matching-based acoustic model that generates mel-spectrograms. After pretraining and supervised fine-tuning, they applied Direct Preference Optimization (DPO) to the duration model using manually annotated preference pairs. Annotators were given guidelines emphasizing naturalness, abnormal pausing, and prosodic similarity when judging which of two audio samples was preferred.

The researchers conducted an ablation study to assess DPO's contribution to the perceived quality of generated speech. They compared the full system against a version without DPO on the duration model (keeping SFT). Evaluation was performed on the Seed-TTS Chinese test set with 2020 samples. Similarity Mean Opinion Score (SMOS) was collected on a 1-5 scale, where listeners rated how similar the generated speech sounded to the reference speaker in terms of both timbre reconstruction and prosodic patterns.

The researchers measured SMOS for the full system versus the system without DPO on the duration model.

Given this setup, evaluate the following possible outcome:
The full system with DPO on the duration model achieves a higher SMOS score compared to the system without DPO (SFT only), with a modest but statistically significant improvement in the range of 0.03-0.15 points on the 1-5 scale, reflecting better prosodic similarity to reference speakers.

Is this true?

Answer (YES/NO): NO